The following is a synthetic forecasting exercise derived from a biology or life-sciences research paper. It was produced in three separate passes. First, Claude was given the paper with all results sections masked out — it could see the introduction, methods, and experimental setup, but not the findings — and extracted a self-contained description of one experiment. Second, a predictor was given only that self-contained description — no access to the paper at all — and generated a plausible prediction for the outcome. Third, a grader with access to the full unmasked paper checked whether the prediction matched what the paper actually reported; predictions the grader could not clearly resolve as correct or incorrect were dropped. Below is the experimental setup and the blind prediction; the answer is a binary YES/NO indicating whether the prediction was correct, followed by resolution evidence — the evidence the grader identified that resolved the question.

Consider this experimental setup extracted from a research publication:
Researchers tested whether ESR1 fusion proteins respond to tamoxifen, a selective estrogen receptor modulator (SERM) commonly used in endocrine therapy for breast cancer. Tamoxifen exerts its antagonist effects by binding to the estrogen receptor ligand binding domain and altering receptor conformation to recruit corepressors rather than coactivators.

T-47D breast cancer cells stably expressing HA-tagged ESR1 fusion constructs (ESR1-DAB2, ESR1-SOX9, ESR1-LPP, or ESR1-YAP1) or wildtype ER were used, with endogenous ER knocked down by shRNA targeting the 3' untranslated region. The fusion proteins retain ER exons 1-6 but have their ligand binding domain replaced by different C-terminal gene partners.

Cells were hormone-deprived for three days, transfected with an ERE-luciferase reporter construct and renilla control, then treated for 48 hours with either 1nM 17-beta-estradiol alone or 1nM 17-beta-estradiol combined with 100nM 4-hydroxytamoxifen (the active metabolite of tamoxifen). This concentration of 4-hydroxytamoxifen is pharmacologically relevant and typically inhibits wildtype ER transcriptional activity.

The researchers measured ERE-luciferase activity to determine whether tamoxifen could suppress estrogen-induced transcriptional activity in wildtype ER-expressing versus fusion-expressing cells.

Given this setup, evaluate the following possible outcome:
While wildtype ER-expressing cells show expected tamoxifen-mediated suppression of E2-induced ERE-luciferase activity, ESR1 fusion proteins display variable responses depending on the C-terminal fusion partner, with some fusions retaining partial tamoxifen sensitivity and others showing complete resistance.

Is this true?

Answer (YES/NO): YES